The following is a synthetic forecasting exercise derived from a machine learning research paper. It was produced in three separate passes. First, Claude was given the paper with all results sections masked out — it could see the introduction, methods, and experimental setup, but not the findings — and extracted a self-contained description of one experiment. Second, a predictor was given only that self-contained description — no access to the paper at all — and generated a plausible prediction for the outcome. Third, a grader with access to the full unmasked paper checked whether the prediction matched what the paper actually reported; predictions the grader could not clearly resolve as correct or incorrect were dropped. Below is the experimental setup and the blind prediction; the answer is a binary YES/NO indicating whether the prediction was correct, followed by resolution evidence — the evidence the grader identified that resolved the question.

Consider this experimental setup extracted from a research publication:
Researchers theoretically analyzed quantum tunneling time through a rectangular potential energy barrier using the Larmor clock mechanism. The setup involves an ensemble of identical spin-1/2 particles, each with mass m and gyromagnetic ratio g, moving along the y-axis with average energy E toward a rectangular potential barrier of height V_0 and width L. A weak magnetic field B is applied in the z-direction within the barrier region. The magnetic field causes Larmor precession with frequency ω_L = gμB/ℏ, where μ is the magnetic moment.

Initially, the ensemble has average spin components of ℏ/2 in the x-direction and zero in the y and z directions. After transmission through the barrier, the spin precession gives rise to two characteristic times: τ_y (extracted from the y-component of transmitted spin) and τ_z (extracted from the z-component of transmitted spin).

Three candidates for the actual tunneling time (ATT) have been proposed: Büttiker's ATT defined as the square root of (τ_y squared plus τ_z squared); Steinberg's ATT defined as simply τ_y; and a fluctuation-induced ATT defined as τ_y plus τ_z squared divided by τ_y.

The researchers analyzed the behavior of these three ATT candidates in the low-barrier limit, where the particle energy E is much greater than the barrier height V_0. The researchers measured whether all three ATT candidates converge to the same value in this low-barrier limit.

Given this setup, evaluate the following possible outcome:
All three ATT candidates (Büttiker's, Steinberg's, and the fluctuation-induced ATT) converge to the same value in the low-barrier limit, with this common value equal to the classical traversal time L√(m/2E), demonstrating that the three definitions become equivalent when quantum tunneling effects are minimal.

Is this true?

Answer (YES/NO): YES